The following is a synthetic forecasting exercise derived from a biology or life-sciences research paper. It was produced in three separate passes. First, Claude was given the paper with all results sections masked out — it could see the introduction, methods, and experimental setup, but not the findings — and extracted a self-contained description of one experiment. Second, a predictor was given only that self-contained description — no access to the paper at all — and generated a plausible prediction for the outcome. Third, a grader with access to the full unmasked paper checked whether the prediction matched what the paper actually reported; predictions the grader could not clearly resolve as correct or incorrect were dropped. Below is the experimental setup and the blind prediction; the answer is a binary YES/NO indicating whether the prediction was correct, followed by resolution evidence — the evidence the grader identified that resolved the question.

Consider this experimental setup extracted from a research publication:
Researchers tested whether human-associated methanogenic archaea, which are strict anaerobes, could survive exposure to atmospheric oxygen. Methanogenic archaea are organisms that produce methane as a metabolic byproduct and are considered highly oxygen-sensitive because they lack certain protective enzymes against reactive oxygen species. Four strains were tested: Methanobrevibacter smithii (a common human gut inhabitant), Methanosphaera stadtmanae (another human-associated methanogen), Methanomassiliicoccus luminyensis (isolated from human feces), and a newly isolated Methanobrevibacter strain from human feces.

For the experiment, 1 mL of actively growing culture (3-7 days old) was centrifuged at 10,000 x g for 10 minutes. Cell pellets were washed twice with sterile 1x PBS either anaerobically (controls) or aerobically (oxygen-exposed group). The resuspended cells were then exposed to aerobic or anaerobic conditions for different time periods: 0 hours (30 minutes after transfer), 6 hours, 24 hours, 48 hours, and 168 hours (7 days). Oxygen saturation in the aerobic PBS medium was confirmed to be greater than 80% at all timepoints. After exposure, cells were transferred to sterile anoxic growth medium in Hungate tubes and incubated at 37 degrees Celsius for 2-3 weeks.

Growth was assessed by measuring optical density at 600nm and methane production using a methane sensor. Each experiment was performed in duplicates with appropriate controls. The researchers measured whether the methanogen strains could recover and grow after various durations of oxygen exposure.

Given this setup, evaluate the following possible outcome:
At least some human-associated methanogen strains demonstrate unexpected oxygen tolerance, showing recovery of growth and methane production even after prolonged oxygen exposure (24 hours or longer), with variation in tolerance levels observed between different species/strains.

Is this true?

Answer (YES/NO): YES